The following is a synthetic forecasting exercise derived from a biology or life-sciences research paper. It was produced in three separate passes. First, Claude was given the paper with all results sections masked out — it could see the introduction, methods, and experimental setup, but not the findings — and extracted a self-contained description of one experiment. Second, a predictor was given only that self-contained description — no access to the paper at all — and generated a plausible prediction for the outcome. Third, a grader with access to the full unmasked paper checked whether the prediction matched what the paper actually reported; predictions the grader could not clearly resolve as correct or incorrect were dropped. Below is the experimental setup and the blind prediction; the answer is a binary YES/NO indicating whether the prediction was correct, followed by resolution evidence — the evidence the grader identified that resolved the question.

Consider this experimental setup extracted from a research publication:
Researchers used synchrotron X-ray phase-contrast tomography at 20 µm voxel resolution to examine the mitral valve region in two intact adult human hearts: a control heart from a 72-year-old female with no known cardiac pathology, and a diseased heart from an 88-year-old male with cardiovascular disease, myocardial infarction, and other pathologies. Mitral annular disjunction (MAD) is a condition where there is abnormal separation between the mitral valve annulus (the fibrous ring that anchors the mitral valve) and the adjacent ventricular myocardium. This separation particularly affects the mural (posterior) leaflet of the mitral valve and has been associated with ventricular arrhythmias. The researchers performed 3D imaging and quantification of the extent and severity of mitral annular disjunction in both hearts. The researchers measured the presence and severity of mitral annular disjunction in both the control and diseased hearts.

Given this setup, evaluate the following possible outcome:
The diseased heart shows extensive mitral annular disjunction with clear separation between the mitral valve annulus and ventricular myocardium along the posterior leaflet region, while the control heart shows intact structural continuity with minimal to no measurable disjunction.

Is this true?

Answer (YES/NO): NO